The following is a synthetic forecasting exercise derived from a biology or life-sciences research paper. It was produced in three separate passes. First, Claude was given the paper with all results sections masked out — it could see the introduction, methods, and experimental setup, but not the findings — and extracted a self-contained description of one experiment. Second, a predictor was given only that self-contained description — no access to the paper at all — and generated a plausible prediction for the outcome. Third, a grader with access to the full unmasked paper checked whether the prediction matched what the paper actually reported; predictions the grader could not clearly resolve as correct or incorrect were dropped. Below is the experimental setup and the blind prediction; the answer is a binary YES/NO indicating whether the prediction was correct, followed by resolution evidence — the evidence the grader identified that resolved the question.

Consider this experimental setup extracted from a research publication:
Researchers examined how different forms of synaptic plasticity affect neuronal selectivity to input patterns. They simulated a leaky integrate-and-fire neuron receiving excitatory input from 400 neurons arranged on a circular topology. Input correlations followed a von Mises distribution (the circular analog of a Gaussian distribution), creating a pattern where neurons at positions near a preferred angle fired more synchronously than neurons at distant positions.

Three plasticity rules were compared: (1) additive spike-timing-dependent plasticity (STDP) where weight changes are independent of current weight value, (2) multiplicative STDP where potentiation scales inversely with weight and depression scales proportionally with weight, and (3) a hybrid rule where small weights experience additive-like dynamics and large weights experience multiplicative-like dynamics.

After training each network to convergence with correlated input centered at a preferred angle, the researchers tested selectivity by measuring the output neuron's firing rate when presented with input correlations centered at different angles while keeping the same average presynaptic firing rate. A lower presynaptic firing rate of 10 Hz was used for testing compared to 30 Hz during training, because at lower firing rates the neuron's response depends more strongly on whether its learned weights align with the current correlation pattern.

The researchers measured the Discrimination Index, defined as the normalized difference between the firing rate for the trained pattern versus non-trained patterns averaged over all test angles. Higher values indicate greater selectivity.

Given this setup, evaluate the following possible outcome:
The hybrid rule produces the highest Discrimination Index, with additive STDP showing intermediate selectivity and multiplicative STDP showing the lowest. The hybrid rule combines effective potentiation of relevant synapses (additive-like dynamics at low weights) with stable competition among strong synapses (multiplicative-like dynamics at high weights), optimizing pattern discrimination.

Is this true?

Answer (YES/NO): NO